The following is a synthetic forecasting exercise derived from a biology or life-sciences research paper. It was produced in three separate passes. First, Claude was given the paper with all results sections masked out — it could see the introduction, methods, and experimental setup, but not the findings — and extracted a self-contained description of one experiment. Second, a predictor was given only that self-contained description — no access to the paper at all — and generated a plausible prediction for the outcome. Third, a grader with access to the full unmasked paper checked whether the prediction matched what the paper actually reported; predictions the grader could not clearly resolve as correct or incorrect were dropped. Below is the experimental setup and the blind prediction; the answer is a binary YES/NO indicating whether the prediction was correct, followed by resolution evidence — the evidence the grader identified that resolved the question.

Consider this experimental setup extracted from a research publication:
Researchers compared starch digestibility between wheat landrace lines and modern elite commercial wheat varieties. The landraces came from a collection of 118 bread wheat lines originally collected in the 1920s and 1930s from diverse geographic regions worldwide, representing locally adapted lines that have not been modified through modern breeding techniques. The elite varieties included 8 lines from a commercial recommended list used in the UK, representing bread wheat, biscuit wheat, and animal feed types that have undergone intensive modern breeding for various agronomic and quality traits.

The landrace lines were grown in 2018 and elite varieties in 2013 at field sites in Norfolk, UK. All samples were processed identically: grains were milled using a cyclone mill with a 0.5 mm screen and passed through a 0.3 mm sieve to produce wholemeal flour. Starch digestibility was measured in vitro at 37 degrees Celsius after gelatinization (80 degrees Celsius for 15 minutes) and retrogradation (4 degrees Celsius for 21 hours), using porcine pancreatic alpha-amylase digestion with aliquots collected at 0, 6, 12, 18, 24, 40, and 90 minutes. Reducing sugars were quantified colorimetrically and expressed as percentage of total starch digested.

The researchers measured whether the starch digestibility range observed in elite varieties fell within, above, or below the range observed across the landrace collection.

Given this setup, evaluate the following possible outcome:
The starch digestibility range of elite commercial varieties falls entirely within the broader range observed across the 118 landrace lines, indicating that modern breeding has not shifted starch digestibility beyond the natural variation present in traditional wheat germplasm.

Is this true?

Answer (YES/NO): NO